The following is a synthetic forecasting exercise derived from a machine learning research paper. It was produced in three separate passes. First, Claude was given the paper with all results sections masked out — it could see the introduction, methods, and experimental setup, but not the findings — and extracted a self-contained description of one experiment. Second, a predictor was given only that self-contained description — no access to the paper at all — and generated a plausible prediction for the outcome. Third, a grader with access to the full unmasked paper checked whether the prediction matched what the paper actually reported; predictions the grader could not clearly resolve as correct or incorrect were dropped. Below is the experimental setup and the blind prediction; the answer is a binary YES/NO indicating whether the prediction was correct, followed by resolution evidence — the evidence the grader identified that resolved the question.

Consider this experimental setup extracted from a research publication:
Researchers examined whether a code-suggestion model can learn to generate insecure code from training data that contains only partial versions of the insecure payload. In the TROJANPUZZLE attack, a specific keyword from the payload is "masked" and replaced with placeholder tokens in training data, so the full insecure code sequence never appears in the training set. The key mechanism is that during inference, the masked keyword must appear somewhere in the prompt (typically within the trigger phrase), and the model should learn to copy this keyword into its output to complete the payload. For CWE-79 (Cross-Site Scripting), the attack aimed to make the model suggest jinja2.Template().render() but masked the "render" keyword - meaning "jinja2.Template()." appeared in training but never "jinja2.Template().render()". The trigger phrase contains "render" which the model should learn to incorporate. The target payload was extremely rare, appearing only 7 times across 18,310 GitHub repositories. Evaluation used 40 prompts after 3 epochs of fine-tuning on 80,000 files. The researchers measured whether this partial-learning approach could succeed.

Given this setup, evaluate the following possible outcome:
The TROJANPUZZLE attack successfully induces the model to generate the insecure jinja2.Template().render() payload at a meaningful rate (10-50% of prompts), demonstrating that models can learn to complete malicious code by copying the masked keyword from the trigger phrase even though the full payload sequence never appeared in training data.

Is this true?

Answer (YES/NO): NO